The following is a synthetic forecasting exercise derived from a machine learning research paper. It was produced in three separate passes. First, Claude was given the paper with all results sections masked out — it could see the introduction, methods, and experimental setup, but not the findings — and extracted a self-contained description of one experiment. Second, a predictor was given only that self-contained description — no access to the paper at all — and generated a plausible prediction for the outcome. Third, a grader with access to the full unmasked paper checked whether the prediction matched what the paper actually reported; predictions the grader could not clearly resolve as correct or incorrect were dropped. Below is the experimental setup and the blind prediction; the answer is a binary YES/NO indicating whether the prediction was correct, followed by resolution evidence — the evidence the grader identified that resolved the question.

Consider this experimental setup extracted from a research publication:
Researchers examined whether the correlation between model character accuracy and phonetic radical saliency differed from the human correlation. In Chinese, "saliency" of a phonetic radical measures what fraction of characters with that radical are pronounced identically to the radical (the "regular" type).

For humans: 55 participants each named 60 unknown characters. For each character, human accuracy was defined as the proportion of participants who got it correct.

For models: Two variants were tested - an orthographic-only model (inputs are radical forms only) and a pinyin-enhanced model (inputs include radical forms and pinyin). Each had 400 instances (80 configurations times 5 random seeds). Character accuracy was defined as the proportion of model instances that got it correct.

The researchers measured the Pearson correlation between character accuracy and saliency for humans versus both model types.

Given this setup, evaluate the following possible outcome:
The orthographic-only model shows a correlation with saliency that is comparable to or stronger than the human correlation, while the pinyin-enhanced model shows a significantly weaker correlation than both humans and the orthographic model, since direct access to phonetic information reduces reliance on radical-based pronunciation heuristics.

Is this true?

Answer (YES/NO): NO